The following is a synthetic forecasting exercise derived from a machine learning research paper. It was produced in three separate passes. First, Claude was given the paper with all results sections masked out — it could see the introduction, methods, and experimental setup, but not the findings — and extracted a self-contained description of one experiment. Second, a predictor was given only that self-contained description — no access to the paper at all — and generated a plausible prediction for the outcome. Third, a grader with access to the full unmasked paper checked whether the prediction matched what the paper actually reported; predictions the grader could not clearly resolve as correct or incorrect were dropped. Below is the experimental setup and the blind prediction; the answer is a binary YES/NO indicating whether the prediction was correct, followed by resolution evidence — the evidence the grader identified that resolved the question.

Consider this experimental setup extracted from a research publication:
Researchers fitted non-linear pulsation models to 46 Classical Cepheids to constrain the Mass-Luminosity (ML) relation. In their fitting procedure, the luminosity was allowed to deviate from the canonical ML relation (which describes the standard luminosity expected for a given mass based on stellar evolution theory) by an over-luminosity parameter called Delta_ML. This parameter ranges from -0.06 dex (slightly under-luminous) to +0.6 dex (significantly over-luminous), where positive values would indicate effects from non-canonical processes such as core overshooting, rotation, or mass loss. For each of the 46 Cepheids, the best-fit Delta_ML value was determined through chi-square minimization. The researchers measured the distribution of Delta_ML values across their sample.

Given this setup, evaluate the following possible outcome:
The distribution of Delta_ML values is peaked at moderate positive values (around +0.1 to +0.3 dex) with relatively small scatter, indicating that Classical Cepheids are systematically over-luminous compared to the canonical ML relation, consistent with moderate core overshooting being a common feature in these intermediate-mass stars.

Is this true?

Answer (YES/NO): NO